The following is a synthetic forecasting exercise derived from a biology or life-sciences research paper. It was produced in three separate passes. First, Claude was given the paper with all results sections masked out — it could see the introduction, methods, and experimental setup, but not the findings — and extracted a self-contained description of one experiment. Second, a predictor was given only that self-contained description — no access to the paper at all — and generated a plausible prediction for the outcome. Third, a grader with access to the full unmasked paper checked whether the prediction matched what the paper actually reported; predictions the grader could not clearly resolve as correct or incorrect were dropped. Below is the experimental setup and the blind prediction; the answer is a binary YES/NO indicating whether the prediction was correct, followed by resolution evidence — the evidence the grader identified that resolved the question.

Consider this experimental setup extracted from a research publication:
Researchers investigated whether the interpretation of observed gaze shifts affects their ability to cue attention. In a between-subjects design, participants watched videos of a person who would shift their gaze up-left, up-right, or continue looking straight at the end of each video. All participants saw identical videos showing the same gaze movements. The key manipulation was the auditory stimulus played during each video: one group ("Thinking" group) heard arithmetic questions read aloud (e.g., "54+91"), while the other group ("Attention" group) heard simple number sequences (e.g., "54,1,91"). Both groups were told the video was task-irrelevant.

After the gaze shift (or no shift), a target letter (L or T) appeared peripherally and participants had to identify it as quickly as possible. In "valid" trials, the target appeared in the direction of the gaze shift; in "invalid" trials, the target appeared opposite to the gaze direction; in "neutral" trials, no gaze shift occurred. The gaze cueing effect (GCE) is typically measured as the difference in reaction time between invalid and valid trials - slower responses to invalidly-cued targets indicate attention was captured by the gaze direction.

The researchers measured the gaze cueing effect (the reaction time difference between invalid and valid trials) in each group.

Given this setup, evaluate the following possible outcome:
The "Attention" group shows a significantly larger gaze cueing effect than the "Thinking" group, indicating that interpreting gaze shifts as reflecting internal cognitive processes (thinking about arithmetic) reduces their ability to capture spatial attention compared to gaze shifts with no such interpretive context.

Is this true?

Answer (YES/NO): YES